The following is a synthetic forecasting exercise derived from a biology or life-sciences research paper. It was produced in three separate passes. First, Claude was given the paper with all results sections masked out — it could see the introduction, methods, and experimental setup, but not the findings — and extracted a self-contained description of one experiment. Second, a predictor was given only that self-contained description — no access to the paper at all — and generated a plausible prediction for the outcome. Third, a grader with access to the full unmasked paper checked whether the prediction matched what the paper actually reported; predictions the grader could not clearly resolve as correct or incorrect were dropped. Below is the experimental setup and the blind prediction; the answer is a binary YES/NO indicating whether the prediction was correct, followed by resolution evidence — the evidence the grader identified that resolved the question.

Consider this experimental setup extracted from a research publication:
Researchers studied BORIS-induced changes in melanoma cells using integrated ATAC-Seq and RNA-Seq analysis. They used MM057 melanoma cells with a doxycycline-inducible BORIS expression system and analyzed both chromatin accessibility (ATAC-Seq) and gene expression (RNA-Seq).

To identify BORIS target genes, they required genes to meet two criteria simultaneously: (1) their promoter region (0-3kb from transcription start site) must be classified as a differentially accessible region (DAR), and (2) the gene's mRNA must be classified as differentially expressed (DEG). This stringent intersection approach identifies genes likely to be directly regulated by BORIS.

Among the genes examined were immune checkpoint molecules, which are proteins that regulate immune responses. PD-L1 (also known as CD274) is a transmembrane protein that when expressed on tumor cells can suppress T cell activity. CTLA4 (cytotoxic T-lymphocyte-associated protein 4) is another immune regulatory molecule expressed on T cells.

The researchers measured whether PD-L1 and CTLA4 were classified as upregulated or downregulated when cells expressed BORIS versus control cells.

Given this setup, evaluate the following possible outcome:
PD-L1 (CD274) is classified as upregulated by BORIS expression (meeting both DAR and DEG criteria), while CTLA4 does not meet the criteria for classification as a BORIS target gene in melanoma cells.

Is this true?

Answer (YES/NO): NO